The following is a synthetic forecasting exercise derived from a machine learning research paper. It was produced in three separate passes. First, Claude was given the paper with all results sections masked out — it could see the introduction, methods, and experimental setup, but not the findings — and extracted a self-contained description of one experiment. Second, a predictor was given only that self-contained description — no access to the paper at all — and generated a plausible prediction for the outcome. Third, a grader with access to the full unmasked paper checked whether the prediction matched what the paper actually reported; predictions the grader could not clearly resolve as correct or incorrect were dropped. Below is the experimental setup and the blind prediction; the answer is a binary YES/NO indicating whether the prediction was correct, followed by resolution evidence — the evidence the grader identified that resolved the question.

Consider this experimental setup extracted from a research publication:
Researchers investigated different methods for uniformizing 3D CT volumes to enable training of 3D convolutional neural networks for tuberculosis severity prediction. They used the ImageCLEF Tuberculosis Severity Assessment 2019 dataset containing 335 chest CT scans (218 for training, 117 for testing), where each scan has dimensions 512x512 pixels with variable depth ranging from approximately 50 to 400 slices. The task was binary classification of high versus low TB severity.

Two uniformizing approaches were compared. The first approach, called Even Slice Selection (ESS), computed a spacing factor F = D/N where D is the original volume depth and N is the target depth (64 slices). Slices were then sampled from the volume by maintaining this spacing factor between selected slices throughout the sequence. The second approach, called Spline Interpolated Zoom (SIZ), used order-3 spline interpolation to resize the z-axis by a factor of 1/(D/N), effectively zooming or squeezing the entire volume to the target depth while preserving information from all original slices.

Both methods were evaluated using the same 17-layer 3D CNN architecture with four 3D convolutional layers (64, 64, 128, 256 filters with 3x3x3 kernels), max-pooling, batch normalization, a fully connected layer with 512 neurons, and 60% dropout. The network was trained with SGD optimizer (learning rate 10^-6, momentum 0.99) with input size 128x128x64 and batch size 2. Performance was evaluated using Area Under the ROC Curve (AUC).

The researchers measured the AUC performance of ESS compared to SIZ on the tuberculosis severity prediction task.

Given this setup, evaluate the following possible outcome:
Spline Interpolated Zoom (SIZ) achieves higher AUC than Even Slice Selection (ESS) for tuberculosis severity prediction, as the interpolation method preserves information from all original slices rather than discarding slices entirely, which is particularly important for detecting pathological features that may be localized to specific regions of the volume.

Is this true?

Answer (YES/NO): YES